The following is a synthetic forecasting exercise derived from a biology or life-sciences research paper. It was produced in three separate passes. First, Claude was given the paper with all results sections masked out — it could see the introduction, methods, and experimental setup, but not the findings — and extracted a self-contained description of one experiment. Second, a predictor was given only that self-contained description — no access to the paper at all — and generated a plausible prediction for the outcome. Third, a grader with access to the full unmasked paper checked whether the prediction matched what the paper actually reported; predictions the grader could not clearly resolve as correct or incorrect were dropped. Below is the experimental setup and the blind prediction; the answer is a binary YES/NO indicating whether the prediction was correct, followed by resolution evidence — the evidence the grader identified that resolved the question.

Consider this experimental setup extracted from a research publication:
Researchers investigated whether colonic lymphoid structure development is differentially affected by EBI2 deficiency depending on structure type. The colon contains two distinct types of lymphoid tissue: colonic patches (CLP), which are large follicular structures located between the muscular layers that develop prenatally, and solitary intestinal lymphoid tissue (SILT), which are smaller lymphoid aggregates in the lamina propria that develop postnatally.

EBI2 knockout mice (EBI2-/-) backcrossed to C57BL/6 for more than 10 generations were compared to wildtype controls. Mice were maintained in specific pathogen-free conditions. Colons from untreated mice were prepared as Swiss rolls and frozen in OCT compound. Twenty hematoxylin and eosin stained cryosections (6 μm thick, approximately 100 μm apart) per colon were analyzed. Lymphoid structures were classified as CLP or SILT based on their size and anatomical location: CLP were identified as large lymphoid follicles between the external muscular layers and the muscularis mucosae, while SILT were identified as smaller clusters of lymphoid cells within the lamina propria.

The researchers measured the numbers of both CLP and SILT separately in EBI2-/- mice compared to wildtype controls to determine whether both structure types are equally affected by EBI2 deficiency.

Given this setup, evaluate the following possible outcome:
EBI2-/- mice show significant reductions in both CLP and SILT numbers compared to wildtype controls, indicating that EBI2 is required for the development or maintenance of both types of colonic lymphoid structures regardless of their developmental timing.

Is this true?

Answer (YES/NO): NO